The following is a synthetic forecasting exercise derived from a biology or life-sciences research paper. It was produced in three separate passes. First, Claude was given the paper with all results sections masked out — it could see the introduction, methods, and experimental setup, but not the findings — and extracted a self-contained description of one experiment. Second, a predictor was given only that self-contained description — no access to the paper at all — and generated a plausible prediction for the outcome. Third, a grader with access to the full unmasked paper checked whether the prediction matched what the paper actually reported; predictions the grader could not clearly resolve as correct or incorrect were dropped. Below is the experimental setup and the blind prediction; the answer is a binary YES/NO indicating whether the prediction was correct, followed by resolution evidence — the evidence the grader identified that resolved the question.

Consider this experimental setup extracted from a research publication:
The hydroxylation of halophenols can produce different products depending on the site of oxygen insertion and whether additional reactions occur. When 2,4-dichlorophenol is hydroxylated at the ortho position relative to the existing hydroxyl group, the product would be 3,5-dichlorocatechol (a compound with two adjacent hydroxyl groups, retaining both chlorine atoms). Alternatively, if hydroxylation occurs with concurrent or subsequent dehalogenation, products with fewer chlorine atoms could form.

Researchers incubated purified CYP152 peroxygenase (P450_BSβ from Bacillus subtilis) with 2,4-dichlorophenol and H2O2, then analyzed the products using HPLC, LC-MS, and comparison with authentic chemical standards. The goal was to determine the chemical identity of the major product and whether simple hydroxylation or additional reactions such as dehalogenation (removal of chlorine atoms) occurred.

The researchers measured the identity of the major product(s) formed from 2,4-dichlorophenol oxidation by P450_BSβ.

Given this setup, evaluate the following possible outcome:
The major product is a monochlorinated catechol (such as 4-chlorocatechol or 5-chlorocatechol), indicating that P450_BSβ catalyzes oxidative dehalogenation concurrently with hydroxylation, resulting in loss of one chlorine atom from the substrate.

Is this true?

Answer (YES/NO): NO